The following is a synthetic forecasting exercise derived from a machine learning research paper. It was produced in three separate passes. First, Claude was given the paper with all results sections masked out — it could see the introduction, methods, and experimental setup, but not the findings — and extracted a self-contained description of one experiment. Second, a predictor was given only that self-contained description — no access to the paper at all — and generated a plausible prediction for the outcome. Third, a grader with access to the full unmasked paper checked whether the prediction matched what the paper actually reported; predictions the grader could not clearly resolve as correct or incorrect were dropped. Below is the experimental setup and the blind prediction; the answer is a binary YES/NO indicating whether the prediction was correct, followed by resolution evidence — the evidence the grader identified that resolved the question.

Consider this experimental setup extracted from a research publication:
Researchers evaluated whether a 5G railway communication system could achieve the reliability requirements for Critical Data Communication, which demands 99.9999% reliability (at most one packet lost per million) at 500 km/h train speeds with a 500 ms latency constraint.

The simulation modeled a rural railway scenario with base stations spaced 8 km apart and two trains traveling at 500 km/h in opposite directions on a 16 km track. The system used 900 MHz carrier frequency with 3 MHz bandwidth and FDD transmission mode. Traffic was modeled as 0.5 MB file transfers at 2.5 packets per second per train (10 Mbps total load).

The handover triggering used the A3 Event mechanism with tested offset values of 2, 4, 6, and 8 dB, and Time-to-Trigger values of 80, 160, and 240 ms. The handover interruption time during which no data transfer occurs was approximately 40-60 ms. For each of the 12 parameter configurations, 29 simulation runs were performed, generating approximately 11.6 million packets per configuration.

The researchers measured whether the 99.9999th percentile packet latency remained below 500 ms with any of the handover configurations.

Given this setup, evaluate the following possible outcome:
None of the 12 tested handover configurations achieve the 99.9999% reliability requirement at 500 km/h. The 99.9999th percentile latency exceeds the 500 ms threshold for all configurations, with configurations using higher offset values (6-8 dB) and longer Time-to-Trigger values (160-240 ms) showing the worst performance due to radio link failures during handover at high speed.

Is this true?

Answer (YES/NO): NO